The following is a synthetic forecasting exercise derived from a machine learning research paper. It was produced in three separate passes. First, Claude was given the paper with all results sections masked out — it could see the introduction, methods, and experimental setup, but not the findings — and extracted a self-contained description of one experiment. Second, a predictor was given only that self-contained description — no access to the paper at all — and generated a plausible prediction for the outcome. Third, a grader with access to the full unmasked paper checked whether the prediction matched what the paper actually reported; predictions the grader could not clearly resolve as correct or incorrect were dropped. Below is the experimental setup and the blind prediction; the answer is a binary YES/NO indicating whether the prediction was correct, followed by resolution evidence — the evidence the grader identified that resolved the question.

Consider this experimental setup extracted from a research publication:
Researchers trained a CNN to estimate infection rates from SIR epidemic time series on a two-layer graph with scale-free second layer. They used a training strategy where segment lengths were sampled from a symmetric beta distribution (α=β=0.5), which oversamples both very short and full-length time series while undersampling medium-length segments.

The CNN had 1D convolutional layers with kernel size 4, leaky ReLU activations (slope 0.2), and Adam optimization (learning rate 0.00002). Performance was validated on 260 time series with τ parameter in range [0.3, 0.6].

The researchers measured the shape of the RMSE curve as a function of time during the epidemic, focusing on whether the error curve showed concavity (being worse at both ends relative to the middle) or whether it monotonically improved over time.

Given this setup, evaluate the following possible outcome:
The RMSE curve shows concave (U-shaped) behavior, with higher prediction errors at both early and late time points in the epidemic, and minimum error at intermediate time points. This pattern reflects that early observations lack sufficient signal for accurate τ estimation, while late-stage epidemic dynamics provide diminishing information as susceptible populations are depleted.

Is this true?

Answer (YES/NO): NO